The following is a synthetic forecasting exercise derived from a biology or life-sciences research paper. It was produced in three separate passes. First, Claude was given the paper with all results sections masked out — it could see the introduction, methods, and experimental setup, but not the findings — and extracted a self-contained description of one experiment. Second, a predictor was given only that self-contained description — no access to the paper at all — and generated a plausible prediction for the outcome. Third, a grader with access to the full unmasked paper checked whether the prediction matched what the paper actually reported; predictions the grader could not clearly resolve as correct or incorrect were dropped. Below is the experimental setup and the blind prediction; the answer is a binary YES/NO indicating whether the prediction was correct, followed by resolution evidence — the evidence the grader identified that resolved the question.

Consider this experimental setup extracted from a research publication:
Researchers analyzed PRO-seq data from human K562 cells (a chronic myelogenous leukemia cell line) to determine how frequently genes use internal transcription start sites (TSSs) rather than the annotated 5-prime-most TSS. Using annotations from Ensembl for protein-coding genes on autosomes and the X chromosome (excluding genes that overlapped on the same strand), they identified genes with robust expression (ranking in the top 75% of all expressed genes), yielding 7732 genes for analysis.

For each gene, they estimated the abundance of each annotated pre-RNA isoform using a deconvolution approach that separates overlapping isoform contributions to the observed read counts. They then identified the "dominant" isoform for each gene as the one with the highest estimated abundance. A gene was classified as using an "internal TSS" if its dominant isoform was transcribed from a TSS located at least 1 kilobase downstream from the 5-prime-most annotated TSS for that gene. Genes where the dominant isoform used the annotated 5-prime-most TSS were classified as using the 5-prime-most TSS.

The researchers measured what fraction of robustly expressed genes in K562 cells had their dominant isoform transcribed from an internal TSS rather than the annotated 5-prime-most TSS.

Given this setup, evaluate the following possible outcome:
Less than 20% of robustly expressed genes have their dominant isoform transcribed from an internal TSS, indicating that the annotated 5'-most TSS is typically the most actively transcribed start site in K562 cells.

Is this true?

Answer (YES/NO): YES